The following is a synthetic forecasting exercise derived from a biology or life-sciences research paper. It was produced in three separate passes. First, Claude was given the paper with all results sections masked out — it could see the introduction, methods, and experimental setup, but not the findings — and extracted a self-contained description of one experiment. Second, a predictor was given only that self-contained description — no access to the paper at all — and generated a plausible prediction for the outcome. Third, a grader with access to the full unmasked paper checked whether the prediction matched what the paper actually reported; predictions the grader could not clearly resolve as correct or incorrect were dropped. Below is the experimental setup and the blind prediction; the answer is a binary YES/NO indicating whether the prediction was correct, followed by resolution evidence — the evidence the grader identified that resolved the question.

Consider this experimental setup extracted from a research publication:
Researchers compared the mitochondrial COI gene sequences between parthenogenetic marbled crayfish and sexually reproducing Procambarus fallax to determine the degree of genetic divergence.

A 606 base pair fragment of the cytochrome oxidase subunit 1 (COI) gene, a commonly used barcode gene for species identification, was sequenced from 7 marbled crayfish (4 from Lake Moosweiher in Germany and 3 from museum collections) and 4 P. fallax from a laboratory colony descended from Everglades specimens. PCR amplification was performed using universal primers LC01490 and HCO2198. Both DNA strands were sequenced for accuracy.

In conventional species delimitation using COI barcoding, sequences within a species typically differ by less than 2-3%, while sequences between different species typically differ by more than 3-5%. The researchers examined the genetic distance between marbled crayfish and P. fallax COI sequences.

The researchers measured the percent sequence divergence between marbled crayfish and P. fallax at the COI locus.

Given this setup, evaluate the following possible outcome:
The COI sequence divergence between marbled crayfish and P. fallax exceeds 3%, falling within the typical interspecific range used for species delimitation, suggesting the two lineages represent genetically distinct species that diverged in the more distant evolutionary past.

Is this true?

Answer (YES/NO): NO